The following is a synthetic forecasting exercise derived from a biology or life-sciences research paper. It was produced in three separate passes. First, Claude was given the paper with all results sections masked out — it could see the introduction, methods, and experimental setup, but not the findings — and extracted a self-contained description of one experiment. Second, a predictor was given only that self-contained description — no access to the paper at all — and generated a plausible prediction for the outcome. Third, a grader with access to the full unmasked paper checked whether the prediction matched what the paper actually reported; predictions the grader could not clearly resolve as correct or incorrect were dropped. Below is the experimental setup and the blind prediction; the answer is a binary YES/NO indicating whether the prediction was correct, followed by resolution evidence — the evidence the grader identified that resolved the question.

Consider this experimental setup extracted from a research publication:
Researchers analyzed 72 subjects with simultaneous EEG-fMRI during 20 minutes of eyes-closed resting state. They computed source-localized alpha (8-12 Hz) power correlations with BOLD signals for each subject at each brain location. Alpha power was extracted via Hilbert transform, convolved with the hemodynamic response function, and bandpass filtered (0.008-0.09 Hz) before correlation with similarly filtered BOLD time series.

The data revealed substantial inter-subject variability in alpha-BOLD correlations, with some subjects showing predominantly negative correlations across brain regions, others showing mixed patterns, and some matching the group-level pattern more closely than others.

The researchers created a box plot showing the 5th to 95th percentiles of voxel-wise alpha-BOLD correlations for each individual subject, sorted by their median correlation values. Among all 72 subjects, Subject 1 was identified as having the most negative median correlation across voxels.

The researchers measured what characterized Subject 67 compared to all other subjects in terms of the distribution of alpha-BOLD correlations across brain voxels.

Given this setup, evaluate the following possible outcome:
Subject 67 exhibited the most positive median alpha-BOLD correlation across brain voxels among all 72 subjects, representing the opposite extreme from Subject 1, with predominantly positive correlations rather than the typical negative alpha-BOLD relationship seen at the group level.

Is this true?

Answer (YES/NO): NO